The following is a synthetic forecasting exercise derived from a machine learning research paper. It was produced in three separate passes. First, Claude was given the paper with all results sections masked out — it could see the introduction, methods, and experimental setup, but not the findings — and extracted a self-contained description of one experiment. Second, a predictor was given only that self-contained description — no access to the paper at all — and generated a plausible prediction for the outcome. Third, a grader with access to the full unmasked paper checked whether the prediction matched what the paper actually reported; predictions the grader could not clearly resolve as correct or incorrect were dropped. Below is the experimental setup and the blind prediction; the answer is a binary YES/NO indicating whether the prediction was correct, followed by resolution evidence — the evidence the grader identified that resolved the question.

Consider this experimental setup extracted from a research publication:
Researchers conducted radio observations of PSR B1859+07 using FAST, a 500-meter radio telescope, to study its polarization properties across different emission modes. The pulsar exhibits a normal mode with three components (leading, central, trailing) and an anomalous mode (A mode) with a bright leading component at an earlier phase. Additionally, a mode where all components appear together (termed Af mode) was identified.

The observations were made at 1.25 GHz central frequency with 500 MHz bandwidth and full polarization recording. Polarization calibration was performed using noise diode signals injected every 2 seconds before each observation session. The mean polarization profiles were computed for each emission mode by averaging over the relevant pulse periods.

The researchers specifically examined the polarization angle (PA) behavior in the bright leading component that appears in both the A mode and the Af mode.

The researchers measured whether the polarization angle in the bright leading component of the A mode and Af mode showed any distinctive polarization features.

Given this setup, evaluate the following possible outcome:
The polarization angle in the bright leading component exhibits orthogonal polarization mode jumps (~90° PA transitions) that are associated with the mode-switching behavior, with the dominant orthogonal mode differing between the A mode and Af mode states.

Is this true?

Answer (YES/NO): NO